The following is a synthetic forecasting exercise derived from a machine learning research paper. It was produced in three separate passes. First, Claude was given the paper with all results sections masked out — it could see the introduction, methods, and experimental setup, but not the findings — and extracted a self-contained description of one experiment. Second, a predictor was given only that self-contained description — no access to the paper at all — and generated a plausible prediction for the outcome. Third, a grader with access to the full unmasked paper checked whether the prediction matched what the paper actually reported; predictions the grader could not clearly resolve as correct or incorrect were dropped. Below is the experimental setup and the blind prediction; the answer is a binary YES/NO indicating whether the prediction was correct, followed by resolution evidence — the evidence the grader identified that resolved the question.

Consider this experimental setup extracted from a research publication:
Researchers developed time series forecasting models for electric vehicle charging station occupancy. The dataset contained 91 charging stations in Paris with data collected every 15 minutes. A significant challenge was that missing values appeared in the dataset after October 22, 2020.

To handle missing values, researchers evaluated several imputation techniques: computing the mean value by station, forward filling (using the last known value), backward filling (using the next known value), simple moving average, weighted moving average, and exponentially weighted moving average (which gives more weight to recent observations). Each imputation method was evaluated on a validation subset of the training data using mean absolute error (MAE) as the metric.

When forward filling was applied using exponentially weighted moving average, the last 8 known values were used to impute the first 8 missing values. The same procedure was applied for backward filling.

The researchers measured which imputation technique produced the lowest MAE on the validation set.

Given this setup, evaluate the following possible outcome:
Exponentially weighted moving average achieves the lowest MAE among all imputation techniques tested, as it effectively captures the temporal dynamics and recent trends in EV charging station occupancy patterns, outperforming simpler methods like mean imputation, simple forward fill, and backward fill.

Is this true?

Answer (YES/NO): YES